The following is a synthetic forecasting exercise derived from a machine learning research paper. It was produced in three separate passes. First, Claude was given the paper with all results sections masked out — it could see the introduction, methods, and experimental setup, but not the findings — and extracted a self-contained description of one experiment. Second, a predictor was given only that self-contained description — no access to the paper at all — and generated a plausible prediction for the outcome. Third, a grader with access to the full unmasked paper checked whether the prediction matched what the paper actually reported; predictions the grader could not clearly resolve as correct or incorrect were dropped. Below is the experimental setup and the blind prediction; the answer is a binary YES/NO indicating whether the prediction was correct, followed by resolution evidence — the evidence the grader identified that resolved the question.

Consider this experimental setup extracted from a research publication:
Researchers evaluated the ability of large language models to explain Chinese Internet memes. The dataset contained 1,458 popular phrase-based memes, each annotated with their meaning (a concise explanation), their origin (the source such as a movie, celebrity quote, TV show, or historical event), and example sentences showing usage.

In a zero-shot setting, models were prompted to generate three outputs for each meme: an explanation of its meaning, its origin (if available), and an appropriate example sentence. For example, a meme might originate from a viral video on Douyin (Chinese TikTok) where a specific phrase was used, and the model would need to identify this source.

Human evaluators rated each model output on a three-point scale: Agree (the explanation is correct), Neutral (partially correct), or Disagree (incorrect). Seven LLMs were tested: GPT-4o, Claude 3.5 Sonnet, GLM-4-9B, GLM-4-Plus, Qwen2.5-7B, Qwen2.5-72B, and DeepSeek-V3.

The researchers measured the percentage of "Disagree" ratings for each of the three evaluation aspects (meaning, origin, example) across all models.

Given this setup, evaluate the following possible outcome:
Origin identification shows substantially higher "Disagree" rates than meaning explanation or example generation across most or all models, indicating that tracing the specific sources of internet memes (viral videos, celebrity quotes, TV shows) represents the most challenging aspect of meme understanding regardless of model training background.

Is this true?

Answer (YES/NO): YES